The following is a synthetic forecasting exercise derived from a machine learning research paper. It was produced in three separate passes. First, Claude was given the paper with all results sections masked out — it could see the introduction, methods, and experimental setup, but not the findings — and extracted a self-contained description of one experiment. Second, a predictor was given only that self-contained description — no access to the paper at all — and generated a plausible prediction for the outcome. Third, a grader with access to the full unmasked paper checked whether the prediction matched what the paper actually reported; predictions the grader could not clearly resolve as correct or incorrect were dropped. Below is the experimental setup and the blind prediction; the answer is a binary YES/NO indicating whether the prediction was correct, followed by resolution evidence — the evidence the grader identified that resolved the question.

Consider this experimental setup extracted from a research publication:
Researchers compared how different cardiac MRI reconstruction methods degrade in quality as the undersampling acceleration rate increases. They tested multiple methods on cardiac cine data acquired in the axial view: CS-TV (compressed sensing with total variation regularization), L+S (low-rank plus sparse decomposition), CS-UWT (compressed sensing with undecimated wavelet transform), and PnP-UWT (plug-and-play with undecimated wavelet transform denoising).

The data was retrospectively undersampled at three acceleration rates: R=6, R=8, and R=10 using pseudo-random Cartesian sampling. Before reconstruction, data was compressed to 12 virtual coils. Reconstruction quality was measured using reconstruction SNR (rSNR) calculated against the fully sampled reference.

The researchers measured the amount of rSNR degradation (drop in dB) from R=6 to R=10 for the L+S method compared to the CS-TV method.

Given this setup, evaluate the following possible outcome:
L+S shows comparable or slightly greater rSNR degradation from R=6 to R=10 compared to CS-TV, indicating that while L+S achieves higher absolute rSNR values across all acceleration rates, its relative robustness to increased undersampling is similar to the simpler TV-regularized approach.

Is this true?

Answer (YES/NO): NO